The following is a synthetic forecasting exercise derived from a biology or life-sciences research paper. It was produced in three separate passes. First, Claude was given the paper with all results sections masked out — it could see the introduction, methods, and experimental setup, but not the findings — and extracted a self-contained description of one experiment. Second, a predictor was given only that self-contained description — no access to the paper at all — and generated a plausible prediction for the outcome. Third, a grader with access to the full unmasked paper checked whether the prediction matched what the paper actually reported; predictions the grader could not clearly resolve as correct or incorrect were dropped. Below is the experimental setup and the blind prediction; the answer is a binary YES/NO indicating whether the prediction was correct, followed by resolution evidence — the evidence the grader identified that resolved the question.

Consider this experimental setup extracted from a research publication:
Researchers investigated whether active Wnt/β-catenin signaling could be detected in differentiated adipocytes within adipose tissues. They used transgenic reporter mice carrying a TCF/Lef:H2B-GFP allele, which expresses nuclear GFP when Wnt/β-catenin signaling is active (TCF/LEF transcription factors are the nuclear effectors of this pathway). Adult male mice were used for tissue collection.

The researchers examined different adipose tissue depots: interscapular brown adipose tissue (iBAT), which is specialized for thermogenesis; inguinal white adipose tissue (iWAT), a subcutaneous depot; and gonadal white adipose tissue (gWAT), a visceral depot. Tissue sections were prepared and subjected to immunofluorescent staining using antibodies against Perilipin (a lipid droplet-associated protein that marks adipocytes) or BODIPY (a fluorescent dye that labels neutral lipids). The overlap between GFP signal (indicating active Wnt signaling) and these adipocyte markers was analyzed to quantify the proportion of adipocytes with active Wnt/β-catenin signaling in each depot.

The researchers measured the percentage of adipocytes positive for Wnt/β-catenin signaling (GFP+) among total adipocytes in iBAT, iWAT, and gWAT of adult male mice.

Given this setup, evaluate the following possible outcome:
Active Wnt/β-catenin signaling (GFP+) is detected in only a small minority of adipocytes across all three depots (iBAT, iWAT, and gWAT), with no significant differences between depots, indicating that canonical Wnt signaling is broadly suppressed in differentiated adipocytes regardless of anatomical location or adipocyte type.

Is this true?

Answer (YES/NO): NO